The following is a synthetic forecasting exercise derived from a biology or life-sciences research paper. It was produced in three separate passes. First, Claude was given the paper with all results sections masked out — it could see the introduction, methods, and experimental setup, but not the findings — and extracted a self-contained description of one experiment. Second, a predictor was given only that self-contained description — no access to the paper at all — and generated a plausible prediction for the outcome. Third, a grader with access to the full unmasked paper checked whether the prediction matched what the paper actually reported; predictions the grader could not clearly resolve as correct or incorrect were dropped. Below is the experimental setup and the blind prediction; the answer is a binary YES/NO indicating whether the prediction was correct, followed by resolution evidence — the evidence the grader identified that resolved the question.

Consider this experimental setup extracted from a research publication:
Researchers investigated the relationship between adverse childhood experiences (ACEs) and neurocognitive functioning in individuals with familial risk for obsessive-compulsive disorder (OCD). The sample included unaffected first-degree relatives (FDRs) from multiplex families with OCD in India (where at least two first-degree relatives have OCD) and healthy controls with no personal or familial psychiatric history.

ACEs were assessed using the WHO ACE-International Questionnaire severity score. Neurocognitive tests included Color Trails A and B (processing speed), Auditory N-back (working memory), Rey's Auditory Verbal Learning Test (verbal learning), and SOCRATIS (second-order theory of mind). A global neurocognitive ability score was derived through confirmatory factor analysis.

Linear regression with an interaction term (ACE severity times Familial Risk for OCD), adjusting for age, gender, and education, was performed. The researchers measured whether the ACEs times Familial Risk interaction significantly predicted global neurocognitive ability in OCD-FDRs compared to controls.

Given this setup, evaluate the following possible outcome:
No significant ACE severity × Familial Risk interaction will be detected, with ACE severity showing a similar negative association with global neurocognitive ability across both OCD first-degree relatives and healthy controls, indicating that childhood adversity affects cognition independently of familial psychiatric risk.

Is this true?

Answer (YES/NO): NO